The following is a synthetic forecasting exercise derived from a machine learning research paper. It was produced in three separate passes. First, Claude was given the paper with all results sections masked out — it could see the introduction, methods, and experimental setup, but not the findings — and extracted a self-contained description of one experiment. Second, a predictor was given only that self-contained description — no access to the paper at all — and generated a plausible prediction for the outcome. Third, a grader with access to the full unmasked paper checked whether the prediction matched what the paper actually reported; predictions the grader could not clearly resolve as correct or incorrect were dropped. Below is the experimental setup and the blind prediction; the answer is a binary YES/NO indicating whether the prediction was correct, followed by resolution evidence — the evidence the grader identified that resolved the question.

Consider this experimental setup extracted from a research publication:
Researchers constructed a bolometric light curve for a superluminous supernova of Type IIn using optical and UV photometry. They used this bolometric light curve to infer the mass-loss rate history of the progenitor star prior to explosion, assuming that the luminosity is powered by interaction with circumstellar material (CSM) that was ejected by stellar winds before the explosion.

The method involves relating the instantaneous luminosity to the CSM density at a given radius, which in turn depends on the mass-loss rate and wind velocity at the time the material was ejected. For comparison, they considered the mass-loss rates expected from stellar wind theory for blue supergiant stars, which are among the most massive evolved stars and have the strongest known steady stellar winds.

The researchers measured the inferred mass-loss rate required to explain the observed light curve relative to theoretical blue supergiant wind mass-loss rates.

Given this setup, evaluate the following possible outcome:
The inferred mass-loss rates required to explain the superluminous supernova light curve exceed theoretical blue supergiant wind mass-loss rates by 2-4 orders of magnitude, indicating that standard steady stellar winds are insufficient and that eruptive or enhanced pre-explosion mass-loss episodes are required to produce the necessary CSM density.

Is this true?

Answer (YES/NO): NO